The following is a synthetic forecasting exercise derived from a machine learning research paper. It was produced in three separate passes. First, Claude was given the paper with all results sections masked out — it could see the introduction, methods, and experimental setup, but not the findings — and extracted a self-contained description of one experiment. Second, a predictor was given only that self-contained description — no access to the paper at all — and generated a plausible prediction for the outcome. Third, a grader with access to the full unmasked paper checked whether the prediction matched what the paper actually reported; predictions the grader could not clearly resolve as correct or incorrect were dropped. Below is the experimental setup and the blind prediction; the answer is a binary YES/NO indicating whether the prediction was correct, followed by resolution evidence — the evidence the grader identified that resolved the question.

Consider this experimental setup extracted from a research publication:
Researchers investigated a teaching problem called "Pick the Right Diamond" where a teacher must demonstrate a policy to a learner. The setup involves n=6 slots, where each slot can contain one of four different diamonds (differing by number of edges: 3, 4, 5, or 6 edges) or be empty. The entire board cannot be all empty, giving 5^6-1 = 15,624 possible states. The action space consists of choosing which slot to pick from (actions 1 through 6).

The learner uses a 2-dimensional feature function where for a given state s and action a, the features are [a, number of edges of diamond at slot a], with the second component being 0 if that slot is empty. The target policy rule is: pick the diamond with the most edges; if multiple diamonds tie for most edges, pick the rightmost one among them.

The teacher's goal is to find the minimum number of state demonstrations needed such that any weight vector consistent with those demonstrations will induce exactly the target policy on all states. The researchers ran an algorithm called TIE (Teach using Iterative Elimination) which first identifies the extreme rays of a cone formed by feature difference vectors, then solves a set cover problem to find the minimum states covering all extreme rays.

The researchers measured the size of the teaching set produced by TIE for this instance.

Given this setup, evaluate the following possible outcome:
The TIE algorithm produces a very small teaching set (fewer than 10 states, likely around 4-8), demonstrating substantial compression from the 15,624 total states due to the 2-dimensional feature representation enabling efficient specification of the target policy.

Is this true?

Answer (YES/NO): NO